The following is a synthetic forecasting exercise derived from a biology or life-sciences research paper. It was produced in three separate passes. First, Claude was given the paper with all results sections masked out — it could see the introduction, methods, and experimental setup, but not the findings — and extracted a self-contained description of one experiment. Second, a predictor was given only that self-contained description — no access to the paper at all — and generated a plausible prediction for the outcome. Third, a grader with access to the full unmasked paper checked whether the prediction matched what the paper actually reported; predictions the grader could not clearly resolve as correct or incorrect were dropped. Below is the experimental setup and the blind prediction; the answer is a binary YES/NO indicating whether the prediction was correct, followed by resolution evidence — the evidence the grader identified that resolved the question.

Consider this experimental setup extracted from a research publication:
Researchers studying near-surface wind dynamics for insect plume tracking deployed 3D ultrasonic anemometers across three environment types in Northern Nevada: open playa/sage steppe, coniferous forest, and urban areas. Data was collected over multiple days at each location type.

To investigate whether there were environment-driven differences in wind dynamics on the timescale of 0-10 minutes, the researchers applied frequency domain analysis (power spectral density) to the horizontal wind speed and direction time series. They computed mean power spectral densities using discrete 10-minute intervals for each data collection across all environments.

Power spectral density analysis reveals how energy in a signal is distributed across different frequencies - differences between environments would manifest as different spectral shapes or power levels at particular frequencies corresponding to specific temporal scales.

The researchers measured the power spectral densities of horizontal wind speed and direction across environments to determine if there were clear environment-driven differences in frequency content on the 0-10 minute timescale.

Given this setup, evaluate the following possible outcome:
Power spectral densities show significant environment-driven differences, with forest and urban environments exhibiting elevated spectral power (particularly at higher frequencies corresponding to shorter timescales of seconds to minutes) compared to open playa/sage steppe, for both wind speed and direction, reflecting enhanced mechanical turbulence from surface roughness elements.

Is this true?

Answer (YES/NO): NO